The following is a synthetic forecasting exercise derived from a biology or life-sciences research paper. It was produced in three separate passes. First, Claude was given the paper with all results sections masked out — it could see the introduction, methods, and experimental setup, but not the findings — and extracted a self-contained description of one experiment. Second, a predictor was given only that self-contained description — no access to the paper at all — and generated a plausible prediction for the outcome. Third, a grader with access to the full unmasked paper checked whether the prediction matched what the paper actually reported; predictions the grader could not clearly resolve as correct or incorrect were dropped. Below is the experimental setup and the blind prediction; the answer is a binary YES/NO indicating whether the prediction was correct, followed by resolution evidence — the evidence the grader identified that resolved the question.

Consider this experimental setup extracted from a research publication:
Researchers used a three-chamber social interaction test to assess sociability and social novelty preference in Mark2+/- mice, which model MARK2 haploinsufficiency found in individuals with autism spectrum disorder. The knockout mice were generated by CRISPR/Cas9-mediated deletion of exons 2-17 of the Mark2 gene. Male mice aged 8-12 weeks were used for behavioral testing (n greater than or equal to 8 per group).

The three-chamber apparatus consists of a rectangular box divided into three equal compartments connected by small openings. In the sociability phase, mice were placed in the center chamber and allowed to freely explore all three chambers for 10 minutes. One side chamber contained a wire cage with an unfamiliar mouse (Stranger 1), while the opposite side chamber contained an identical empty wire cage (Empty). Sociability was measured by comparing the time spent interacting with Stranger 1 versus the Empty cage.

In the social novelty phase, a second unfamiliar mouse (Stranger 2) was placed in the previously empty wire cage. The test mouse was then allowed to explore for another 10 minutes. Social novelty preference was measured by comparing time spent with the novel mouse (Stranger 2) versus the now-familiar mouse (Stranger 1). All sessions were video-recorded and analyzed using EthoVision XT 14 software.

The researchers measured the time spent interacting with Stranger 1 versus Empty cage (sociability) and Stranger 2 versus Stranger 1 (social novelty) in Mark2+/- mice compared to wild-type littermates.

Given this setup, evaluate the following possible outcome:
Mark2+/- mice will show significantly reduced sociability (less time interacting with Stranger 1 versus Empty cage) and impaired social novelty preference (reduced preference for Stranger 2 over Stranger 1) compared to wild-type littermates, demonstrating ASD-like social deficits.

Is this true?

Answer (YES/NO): YES